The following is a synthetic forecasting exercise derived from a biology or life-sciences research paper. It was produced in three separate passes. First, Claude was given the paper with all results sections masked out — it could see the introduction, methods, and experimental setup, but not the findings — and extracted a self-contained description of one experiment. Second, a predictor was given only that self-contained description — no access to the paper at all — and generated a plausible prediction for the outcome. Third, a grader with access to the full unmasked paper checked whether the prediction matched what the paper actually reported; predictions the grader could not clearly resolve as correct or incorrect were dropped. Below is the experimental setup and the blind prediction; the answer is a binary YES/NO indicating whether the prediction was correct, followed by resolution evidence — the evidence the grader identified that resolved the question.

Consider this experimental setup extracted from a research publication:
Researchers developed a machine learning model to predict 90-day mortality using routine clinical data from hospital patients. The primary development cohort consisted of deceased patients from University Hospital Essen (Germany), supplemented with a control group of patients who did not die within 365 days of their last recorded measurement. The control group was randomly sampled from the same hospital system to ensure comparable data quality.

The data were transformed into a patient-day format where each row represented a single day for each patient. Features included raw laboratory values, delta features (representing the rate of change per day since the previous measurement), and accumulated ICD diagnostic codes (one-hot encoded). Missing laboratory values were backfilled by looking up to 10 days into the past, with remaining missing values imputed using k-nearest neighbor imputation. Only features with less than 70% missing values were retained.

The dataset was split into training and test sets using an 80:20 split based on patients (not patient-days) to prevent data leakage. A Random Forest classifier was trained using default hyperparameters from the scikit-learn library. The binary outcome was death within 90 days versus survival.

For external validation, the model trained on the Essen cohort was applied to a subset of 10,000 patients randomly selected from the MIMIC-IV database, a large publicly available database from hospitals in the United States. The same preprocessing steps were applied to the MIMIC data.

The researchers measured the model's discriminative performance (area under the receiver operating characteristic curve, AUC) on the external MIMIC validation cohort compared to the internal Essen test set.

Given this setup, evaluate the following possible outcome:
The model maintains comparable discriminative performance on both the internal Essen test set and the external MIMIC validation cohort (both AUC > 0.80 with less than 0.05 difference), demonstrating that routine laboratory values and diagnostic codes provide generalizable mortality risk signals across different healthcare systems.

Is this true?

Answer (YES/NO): NO